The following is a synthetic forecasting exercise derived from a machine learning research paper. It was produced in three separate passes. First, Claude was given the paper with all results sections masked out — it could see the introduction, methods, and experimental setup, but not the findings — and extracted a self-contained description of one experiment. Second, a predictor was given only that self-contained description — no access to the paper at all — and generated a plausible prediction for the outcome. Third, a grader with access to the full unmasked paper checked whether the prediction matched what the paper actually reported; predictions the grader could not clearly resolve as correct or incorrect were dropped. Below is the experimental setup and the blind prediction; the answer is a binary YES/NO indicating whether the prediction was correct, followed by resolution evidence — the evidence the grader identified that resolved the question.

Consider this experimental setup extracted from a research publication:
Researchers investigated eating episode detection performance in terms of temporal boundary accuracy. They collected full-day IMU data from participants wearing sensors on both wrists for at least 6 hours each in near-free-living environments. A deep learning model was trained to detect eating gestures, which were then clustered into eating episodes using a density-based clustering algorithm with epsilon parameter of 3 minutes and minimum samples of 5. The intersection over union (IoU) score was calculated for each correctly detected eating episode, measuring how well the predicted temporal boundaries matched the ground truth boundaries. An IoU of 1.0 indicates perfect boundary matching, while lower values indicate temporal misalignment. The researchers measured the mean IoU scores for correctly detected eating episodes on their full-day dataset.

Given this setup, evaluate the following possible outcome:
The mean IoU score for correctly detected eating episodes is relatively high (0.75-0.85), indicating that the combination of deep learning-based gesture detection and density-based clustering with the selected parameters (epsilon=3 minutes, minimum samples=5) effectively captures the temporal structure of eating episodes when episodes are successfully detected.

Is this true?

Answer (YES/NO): NO